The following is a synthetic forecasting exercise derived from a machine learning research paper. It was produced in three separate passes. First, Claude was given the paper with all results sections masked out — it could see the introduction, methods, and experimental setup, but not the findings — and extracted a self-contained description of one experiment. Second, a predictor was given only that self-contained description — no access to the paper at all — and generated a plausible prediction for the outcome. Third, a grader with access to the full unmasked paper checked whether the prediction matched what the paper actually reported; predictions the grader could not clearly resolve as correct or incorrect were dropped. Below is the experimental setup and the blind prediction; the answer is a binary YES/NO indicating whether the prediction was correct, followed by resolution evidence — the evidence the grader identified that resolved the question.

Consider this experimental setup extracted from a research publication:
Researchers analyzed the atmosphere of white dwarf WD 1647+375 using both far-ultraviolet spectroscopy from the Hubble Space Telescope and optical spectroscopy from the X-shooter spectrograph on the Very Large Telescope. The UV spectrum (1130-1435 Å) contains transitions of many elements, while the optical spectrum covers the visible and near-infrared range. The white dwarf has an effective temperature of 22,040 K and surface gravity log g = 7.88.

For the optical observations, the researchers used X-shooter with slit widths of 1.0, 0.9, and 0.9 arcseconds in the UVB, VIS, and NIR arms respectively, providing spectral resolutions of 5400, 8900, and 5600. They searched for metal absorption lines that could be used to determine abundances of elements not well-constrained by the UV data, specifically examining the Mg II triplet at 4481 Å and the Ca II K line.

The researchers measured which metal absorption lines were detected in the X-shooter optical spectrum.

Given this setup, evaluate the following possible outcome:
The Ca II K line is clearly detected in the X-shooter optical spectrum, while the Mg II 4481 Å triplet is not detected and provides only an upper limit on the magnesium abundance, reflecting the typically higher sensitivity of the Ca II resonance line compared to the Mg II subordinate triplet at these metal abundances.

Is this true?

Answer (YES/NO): NO